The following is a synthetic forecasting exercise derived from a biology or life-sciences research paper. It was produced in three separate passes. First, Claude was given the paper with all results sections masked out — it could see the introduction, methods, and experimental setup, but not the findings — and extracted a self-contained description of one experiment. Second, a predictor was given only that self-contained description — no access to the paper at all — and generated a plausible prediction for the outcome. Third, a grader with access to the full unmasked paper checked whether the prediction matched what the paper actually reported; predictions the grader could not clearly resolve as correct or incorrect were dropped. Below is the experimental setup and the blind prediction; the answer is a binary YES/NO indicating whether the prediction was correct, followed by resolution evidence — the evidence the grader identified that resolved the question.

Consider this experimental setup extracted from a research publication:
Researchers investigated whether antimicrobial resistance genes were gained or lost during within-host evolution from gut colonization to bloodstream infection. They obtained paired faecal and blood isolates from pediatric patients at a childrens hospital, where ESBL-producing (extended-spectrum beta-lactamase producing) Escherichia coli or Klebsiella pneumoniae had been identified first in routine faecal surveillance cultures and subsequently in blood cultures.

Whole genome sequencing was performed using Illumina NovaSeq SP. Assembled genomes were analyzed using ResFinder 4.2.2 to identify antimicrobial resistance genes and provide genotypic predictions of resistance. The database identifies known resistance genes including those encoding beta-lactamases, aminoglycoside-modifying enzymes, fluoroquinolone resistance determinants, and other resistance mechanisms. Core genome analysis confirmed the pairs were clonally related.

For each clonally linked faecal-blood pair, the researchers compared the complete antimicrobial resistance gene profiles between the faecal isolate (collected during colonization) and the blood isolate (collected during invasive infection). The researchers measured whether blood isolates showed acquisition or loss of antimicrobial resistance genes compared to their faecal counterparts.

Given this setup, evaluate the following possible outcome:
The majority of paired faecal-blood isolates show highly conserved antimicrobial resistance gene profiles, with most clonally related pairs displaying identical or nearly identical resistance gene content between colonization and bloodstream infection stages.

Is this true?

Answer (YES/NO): YES